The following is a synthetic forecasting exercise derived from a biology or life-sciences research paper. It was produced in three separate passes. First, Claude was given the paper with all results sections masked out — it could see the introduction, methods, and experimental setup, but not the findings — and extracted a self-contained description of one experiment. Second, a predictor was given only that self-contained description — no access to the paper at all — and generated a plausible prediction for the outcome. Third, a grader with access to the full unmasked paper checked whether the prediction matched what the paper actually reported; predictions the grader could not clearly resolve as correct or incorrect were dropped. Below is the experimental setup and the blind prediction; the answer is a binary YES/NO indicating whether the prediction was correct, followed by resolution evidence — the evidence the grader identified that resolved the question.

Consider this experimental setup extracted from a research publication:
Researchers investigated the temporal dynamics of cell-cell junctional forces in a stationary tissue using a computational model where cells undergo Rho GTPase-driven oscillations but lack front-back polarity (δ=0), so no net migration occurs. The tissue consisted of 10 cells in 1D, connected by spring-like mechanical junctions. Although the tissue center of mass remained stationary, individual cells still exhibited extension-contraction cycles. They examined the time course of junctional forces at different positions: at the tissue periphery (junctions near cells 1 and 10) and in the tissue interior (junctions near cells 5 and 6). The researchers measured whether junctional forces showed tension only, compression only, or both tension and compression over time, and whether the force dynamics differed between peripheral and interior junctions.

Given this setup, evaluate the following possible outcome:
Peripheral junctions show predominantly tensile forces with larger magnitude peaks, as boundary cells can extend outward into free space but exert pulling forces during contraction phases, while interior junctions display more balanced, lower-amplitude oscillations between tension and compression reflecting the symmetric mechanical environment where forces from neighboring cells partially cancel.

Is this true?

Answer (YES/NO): NO